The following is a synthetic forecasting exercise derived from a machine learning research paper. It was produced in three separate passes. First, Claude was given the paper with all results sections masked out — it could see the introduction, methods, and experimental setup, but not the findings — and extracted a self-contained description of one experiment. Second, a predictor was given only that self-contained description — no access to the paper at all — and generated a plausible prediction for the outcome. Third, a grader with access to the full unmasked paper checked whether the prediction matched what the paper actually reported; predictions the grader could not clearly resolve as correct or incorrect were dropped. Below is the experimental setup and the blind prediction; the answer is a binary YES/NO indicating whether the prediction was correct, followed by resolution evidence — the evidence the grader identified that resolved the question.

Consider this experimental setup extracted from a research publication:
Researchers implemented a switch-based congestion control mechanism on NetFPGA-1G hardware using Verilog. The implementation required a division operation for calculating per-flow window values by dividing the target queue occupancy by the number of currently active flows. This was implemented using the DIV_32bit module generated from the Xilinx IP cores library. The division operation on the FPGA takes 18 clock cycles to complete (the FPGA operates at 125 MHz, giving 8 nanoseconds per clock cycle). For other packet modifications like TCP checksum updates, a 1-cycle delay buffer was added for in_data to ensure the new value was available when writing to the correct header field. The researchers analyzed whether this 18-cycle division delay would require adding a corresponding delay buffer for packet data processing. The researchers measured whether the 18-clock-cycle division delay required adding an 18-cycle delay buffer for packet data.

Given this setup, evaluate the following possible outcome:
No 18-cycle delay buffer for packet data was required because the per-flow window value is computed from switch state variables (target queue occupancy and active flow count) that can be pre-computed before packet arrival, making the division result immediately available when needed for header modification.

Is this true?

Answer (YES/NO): YES